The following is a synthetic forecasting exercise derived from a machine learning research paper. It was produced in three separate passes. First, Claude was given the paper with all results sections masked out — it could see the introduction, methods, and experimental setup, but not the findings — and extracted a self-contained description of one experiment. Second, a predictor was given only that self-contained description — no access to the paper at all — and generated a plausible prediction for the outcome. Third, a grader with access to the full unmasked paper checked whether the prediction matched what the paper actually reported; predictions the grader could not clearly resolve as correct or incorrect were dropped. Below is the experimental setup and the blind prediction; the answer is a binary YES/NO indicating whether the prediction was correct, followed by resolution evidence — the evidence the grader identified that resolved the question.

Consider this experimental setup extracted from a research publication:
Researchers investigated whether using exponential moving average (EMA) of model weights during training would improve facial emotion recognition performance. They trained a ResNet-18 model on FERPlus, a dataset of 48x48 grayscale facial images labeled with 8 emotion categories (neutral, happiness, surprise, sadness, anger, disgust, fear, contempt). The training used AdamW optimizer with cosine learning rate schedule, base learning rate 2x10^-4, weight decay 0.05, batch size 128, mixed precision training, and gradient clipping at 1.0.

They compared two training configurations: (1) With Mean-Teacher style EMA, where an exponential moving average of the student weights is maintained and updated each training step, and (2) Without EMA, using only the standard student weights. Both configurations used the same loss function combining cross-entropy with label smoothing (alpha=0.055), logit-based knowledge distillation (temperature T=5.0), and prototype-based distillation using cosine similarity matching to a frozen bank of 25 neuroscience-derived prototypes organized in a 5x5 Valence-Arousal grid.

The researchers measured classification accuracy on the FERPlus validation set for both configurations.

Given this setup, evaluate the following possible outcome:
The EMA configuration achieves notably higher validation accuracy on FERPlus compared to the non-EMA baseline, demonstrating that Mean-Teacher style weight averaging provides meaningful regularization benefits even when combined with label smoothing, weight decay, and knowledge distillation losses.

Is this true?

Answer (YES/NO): NO